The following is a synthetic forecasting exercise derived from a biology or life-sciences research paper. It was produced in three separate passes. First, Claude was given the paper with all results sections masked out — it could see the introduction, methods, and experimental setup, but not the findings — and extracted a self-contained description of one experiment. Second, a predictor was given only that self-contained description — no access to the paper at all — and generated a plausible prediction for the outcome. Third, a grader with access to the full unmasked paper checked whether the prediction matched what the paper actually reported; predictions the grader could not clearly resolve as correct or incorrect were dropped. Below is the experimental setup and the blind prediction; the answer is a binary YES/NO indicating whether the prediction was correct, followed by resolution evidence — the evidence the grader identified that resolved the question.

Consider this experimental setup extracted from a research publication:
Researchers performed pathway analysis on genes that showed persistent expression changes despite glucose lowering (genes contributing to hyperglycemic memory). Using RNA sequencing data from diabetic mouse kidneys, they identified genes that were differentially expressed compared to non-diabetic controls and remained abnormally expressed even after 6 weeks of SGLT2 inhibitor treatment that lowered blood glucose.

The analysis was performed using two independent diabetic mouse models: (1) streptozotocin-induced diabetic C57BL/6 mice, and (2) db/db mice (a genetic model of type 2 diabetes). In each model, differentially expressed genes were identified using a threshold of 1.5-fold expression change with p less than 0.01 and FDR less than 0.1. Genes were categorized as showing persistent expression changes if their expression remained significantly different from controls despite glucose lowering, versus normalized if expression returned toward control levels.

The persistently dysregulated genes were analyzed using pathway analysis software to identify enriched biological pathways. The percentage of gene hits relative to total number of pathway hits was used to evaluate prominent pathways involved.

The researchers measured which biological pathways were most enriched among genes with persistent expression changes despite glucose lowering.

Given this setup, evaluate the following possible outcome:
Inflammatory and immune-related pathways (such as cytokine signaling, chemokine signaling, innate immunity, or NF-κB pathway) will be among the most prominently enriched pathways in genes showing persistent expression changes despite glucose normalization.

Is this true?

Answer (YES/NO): YES